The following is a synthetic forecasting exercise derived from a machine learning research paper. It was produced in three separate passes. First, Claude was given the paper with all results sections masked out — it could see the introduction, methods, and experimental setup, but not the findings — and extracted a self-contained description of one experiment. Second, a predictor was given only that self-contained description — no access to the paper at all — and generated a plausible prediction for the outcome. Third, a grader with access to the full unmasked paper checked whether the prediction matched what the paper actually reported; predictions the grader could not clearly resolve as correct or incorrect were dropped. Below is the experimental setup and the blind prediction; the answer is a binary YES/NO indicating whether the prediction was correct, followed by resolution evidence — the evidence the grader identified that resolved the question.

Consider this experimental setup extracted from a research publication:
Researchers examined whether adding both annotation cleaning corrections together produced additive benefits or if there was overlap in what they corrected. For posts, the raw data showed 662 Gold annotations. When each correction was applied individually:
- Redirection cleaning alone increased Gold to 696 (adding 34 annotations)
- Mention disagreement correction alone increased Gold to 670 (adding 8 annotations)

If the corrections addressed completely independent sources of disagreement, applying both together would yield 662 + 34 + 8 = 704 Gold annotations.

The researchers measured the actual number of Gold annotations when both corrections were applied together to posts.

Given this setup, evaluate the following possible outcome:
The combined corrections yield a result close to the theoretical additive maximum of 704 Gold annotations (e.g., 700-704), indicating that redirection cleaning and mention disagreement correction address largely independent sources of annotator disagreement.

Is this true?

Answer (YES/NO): YES